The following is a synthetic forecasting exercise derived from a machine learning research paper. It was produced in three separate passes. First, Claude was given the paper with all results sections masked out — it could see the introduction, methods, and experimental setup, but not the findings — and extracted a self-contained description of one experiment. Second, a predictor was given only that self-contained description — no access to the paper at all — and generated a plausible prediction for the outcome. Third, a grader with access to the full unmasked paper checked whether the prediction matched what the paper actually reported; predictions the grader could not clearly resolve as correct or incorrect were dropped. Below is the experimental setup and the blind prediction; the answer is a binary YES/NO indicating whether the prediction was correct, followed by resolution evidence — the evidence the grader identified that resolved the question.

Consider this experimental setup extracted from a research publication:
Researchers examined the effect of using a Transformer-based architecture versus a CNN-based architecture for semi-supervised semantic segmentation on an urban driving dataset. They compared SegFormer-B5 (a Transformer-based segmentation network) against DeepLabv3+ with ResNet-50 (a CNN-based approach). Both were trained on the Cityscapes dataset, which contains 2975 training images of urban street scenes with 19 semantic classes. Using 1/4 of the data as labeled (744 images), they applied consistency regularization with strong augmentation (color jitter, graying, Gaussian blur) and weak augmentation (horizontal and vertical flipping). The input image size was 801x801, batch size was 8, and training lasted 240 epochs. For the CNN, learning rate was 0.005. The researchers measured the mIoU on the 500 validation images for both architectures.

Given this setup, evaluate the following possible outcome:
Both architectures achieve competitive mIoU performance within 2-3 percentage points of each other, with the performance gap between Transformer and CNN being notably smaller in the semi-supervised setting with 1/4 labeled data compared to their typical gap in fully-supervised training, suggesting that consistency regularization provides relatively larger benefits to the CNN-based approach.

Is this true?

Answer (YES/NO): YES